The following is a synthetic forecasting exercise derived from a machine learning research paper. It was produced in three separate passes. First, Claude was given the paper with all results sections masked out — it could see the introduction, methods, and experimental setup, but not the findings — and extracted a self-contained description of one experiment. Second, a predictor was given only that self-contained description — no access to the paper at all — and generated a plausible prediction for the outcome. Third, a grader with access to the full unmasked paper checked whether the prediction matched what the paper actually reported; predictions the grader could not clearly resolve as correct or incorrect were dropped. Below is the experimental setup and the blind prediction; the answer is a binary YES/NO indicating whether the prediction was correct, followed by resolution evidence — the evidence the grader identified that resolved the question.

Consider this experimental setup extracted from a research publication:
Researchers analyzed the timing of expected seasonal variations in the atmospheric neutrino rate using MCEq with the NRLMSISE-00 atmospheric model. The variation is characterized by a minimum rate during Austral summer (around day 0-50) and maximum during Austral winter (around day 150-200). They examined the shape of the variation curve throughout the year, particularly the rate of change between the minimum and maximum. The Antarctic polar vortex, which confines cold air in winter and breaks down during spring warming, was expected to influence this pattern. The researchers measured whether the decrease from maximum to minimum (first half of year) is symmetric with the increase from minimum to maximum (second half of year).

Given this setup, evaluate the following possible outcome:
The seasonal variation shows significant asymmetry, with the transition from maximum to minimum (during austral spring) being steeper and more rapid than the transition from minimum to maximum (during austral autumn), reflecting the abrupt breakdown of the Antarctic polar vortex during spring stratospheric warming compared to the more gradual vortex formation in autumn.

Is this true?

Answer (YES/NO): NO